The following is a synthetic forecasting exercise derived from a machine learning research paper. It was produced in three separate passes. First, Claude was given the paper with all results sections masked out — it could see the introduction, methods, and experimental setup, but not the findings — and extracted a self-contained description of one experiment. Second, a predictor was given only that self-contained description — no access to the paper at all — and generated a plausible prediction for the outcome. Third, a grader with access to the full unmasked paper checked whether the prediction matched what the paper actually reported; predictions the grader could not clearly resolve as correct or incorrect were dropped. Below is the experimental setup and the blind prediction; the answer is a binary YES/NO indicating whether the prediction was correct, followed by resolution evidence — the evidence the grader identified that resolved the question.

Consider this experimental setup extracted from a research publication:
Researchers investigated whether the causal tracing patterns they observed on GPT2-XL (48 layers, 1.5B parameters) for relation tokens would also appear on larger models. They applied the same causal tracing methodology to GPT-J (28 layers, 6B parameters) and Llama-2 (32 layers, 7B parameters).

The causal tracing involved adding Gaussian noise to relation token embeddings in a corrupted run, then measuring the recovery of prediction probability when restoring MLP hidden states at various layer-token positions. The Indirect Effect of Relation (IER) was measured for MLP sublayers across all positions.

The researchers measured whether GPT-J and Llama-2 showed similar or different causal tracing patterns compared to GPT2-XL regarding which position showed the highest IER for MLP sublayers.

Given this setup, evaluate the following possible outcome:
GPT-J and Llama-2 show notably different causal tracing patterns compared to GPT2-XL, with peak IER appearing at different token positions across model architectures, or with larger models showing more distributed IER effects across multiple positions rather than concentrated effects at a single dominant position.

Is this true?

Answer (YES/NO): NO